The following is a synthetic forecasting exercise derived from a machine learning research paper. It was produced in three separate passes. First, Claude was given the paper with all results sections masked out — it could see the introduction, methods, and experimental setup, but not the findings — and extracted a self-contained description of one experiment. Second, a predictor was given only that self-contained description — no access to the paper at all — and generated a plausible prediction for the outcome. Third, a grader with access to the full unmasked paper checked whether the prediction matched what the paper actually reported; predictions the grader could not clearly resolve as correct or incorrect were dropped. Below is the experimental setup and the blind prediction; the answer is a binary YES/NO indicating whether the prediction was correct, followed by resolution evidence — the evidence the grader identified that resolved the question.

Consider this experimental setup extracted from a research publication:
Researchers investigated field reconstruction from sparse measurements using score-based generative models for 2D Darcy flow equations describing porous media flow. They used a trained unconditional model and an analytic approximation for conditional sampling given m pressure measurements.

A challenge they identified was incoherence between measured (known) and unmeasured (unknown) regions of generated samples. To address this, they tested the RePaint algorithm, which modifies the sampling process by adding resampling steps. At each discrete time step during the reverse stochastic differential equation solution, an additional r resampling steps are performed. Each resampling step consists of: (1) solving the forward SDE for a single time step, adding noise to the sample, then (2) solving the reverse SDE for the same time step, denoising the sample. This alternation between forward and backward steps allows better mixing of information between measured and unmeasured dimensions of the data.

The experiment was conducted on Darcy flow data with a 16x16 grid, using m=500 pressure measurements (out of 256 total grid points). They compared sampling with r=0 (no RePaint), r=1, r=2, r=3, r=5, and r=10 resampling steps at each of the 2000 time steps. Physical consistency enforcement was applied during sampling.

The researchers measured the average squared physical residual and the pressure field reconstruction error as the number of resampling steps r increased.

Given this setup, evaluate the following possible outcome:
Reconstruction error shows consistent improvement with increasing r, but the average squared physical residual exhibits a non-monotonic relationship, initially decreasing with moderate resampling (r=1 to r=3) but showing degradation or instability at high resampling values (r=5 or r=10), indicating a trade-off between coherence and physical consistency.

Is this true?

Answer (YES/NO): YES